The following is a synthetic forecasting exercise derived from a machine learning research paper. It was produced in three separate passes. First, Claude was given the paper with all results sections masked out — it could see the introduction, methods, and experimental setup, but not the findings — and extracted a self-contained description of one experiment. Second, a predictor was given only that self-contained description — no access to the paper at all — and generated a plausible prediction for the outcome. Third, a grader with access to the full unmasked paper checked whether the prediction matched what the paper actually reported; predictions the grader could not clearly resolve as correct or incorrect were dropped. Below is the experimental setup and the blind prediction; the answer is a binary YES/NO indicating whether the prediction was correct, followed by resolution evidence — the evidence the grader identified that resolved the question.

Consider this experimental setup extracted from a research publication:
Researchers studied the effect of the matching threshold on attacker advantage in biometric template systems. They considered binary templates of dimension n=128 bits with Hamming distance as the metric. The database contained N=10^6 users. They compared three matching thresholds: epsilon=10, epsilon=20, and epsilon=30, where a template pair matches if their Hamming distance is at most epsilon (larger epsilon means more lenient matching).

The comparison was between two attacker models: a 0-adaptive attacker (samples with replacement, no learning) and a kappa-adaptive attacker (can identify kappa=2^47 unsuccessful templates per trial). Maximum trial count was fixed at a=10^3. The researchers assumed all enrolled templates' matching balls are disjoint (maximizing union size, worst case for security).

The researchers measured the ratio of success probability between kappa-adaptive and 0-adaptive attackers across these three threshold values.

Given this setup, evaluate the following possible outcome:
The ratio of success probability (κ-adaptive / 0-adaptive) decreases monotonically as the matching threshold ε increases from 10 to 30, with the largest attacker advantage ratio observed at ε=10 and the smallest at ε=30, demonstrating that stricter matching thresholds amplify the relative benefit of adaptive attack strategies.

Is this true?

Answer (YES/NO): NO